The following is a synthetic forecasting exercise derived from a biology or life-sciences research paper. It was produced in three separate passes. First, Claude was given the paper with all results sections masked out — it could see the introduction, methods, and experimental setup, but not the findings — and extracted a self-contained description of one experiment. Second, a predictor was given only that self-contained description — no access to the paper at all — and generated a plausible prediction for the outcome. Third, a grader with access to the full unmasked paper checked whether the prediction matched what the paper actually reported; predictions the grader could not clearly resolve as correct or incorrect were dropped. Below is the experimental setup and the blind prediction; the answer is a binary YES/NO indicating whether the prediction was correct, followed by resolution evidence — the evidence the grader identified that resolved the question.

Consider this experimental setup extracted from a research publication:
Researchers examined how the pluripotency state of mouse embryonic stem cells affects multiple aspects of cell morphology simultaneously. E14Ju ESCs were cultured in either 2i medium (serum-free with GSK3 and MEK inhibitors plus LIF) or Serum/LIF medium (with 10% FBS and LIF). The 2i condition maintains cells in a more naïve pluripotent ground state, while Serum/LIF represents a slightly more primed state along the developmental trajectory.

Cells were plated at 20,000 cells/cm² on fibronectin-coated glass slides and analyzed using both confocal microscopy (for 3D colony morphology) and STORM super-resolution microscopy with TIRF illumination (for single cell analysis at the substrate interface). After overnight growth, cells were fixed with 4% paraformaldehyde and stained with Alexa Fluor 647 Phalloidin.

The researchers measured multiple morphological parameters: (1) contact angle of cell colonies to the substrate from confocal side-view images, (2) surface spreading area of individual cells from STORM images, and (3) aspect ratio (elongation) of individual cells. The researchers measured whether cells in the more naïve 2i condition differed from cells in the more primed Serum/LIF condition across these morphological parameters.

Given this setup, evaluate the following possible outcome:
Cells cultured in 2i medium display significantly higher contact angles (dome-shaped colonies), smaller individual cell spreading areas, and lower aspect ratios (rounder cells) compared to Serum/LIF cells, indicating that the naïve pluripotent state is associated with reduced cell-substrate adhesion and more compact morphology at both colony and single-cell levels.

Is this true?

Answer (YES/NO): YES